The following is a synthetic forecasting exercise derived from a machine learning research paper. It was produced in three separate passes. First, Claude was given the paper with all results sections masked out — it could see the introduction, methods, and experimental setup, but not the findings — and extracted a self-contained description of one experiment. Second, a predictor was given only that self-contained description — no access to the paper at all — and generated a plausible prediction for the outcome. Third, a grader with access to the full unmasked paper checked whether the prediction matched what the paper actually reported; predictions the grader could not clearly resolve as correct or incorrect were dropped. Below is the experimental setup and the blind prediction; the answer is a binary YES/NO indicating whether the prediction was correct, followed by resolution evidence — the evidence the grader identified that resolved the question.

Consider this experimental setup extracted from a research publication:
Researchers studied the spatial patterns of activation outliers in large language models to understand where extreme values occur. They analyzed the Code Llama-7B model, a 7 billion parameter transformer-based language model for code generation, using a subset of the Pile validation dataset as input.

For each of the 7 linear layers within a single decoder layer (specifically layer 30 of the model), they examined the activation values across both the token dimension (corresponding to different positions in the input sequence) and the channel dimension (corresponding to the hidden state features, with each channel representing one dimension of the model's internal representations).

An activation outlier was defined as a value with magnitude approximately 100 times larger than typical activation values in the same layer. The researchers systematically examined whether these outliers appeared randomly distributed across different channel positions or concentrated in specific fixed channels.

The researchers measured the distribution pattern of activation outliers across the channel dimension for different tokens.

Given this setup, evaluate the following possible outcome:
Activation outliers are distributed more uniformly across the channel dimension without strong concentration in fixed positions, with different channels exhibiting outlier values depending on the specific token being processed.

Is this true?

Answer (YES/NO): NO